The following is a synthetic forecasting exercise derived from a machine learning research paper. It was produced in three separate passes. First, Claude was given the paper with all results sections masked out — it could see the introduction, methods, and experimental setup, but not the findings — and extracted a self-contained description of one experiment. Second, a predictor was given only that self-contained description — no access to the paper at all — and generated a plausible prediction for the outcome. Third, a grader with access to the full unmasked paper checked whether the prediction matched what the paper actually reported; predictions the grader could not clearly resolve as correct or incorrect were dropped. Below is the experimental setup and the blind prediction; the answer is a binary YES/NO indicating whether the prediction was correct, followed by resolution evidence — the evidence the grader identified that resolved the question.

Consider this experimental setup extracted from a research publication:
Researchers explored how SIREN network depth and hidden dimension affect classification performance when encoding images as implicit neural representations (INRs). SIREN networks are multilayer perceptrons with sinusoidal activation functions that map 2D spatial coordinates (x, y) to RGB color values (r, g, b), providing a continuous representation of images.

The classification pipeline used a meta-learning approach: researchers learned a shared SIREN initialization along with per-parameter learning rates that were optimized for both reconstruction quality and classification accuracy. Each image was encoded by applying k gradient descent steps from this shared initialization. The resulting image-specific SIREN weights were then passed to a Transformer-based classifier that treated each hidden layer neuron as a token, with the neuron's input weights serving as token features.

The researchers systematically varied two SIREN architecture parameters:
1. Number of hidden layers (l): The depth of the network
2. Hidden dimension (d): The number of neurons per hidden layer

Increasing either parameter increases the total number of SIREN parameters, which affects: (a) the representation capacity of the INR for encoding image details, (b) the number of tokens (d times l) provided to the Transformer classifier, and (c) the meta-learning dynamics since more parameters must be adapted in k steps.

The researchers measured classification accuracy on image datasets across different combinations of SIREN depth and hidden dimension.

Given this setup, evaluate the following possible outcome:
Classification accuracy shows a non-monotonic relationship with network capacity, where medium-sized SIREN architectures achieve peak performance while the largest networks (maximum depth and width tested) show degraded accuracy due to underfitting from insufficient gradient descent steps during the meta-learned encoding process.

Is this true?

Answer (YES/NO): NO